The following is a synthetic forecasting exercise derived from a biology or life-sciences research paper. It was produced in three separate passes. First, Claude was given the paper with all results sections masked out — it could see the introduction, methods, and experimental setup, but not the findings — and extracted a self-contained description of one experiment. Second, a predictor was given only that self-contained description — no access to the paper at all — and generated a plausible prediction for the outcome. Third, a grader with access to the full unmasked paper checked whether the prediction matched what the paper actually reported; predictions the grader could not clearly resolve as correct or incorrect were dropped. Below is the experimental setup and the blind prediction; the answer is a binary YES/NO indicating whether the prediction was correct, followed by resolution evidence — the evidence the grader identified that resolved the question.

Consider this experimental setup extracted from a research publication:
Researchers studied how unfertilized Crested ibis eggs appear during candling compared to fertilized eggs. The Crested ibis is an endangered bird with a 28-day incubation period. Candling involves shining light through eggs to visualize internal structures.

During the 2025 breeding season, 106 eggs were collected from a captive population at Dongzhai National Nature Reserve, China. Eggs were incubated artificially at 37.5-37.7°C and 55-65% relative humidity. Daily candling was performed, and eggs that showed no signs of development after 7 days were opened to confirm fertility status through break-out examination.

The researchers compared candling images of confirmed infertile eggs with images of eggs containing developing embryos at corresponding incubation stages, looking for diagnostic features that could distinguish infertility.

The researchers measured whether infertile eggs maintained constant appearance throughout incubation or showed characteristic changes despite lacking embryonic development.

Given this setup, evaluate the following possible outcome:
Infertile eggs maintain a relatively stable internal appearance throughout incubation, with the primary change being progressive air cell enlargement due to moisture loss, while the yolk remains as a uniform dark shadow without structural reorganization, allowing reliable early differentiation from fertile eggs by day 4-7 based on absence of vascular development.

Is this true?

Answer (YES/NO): NO